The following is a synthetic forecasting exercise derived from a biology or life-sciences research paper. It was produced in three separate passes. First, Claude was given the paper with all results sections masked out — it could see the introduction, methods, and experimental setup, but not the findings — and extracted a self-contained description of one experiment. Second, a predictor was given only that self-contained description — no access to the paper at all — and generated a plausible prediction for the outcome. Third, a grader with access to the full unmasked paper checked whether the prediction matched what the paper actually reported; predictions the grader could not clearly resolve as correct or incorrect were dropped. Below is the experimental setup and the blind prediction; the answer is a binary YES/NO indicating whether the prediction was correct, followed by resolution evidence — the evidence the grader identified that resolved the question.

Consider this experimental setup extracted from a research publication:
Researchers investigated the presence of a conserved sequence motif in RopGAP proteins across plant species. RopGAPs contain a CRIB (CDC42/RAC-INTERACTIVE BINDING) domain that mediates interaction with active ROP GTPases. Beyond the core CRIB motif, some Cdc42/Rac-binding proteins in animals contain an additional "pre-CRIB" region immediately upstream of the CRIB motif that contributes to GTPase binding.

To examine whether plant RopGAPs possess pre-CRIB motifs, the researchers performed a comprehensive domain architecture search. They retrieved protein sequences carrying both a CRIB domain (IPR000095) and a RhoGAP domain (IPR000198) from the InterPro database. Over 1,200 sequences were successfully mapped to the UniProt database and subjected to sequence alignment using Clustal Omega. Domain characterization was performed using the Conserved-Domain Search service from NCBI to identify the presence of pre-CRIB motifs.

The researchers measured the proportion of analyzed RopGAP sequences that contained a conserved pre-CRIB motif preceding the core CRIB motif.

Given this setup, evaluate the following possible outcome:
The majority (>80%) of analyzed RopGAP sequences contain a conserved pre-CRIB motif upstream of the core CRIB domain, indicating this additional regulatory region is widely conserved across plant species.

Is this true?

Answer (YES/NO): YES